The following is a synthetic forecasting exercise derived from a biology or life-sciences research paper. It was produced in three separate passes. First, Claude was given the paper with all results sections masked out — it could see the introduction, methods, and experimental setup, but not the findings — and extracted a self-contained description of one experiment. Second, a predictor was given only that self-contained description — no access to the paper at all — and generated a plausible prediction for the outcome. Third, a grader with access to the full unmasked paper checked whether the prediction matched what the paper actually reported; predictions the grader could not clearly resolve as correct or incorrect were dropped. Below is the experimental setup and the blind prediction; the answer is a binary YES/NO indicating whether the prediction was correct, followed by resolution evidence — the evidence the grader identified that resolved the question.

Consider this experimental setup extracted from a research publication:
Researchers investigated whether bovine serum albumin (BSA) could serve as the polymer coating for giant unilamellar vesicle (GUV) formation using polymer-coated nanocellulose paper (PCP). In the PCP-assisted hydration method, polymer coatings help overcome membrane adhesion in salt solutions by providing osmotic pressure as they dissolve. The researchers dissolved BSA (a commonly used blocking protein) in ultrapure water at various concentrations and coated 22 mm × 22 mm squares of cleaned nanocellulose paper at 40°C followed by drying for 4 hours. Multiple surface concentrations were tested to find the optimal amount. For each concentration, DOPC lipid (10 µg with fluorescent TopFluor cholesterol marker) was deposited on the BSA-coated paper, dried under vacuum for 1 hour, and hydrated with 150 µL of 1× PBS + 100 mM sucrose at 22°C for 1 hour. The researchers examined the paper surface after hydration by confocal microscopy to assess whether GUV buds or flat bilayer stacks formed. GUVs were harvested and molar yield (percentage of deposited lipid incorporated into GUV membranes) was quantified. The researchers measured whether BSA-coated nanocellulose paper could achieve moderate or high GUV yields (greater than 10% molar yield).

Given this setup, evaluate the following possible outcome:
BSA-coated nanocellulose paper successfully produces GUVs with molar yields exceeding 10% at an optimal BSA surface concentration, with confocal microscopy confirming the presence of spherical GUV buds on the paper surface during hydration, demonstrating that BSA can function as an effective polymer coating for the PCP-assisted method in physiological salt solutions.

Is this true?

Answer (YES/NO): NO